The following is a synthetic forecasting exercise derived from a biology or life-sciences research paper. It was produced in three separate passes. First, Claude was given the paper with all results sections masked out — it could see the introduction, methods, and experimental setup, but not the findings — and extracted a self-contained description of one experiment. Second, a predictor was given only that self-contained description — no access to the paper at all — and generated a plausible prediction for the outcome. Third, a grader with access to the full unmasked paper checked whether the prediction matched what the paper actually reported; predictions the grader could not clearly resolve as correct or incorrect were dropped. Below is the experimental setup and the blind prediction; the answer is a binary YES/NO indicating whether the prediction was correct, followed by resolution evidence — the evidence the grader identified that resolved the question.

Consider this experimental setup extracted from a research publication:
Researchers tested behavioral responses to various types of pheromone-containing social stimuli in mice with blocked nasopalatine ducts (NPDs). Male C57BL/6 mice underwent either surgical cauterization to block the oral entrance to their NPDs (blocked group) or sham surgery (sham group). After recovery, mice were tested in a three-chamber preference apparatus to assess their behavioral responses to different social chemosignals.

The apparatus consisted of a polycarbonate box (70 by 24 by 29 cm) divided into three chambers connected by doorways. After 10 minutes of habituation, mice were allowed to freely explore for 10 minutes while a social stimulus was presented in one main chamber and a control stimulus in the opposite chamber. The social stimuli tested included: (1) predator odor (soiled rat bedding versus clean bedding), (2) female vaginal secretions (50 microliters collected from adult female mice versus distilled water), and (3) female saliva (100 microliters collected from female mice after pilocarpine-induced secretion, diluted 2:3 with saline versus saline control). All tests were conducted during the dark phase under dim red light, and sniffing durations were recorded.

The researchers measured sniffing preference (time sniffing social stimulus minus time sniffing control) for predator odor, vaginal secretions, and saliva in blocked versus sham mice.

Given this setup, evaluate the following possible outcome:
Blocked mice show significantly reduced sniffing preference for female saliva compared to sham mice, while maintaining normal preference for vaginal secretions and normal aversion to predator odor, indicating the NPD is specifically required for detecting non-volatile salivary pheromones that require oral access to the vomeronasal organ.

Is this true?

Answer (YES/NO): NO